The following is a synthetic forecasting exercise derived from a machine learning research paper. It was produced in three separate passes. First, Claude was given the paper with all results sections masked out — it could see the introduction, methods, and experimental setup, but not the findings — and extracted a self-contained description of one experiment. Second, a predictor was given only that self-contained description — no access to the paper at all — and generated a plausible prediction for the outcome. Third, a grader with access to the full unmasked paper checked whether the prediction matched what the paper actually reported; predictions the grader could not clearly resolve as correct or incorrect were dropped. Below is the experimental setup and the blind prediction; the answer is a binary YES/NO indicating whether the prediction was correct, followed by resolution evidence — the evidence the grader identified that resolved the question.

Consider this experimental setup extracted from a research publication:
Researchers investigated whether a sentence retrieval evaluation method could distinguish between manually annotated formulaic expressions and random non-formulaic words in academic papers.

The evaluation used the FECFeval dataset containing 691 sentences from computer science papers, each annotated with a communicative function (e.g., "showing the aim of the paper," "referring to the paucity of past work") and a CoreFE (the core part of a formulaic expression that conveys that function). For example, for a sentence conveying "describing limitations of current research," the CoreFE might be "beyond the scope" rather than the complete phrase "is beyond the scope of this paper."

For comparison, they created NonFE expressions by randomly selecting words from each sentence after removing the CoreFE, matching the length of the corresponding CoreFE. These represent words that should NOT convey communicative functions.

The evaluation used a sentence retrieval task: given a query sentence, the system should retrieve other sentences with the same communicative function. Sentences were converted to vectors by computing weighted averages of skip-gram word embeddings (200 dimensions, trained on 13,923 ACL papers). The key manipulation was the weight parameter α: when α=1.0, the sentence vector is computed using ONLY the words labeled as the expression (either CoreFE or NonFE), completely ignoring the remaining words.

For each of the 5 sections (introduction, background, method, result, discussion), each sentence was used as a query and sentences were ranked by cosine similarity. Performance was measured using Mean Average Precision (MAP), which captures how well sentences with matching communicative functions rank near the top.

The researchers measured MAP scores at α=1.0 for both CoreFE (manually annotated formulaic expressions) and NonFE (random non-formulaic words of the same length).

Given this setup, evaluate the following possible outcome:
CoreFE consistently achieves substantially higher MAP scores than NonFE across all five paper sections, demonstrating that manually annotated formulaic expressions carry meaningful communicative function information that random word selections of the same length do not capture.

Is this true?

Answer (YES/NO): YES